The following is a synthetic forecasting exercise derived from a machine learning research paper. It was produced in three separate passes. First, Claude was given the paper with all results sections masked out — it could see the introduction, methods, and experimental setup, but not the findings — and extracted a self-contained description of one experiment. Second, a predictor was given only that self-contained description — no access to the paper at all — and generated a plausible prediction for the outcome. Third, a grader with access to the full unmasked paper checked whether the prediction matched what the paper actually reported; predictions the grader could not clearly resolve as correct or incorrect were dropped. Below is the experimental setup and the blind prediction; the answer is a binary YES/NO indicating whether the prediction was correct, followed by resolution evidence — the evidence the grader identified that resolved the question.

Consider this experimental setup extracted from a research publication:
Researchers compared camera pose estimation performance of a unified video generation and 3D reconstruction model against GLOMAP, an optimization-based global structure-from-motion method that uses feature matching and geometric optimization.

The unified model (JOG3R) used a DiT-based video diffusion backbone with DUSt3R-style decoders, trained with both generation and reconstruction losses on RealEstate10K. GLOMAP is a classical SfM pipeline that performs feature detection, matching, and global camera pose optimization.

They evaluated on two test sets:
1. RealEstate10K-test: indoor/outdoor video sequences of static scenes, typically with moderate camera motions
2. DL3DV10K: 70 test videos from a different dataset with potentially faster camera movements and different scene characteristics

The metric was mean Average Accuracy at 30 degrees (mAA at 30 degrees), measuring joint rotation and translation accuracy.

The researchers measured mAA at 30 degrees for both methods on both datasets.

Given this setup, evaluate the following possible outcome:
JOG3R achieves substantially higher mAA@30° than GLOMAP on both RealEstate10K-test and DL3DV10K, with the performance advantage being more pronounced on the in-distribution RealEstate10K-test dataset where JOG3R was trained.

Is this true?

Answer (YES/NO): NO